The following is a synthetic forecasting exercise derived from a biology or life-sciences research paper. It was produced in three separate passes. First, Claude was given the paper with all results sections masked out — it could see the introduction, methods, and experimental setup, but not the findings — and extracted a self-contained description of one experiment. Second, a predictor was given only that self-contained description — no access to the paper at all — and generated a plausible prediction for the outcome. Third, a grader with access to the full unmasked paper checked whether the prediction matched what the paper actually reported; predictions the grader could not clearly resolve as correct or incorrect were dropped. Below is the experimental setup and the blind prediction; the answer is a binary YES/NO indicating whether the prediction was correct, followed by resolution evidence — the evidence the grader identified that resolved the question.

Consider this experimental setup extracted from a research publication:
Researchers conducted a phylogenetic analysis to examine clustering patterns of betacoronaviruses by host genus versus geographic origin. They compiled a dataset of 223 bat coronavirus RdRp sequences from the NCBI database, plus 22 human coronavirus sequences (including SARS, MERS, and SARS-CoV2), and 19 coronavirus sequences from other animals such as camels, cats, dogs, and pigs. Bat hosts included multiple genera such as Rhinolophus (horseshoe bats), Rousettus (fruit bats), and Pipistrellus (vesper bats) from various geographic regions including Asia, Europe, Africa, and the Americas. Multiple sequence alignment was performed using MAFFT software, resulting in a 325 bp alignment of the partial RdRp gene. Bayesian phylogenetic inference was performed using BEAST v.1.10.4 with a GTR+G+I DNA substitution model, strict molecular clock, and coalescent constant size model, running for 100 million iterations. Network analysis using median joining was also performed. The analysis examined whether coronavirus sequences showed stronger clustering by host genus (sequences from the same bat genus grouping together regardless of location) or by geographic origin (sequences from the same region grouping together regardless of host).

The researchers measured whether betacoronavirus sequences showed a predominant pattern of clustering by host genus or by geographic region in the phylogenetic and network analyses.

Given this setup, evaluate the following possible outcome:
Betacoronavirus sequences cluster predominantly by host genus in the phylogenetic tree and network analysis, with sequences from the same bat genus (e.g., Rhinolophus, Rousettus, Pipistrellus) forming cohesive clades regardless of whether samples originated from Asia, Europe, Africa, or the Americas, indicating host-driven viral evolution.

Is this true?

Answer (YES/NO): YES